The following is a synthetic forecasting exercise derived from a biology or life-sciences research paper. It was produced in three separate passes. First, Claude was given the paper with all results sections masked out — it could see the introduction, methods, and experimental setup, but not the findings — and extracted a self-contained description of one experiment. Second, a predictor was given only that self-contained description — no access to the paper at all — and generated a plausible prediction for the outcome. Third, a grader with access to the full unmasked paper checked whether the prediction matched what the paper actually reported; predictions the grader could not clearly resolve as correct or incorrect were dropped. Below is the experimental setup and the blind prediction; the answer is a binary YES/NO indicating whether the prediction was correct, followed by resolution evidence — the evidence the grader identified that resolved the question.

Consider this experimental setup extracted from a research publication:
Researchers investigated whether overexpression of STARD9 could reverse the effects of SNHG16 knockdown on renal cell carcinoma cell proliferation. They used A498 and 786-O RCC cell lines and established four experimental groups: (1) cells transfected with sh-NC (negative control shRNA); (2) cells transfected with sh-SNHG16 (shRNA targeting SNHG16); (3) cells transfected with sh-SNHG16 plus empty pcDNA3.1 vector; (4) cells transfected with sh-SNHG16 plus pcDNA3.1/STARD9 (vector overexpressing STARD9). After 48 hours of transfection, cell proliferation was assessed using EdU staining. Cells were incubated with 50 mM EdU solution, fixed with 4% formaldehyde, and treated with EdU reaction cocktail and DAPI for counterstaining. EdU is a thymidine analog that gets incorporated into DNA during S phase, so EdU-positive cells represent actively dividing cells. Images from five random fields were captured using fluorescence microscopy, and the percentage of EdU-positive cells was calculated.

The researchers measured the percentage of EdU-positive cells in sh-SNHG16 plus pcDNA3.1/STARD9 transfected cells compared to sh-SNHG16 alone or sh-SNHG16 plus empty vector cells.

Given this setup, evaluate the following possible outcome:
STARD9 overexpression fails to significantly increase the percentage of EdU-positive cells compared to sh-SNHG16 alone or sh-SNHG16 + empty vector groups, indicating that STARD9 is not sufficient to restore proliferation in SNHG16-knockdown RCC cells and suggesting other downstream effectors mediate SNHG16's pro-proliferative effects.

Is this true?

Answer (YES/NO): NO